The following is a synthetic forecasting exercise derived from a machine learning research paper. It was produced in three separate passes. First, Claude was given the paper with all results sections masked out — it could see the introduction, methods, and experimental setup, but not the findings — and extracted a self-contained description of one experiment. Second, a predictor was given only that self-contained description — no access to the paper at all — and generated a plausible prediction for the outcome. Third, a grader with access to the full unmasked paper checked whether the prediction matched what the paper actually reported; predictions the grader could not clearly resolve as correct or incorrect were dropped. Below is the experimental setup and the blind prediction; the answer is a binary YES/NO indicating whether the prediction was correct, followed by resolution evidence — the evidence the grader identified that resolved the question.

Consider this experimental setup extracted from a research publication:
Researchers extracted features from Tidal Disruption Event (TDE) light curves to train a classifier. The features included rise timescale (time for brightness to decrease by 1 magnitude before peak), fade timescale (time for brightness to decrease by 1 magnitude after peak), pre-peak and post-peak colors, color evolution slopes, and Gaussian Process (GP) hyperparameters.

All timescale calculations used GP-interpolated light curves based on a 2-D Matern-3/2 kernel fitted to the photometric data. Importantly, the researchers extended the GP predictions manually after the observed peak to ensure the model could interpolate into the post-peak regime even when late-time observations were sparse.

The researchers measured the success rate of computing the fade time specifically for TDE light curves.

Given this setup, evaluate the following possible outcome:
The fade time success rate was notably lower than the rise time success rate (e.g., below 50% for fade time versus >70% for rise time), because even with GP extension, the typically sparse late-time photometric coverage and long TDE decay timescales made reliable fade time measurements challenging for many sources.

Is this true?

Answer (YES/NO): NO